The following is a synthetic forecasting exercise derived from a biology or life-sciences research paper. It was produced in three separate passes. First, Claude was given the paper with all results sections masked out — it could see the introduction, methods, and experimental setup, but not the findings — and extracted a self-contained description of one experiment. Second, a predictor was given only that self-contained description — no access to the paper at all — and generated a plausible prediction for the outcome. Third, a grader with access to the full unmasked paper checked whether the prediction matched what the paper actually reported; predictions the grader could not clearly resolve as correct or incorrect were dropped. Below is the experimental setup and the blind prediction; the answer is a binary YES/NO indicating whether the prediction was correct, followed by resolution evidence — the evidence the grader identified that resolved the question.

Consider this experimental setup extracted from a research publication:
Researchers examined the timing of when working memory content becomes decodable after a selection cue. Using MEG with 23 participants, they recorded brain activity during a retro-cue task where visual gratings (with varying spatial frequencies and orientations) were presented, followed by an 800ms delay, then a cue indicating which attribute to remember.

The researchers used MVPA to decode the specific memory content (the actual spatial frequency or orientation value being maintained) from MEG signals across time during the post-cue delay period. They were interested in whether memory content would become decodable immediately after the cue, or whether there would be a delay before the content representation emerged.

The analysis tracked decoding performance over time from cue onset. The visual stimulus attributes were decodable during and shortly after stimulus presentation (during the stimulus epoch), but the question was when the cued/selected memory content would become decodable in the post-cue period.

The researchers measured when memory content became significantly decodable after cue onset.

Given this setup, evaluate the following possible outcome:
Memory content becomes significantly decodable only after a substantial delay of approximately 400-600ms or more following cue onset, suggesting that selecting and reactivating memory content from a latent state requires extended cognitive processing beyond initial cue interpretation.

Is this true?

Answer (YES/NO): YES